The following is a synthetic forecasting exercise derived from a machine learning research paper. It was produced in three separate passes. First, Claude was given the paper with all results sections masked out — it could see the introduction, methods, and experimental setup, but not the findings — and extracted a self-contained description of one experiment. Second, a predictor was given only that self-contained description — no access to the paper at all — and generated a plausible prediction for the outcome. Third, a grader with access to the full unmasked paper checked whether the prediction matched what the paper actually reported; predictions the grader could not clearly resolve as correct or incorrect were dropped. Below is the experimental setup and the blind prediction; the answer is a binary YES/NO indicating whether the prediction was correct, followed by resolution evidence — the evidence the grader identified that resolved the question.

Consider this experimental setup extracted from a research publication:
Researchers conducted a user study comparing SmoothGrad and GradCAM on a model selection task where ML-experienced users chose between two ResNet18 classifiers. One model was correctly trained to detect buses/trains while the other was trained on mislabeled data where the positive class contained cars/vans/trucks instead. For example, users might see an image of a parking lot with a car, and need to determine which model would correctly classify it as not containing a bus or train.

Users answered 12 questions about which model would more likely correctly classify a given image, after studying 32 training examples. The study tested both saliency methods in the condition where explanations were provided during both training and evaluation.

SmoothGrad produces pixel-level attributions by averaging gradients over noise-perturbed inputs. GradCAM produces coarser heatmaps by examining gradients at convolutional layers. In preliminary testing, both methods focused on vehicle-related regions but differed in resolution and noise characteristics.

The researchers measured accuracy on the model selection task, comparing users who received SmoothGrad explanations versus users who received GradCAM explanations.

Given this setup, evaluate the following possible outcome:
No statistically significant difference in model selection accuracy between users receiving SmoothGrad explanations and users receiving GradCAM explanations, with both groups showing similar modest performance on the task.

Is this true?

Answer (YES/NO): NO